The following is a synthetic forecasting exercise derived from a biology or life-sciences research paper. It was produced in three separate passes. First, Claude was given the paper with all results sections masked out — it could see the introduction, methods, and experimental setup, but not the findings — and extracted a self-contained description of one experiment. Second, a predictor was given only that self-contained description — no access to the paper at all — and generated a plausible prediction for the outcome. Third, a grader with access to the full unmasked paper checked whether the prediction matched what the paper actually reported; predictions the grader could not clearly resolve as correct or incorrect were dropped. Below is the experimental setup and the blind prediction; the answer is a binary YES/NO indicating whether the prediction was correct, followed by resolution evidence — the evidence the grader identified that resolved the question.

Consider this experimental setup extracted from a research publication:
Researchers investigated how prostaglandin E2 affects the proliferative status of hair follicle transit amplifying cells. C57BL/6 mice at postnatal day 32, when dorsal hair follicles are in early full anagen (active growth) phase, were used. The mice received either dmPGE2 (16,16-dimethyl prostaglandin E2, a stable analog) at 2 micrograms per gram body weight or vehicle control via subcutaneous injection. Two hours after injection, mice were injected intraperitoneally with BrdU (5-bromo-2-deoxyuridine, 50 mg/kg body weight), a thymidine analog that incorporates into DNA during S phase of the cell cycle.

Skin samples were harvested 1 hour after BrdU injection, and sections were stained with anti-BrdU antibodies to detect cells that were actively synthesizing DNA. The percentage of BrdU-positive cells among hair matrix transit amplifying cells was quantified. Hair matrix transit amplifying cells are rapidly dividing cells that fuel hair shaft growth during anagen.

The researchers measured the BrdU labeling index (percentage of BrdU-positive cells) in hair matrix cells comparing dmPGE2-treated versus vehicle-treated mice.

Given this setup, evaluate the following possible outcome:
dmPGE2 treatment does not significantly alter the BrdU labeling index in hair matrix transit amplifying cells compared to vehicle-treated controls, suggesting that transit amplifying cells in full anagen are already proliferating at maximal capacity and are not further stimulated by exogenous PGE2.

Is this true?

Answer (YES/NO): NO